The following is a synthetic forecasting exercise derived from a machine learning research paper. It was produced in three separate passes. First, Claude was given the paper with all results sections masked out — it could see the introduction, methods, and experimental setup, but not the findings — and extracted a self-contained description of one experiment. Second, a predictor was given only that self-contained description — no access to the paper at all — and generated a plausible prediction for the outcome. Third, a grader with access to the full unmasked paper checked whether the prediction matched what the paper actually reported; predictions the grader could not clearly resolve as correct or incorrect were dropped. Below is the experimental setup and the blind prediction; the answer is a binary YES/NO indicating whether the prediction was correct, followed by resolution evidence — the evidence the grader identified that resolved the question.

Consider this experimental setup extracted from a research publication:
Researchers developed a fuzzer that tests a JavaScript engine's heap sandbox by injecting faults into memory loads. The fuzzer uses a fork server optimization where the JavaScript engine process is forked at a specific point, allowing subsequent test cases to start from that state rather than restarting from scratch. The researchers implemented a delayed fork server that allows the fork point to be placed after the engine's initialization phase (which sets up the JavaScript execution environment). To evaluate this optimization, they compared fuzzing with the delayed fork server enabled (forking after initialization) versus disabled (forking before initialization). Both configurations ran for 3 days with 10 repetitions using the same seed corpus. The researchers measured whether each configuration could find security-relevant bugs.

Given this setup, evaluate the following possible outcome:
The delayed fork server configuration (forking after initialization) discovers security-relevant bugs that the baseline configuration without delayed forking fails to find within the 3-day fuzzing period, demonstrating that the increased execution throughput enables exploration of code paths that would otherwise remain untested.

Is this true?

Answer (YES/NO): YES